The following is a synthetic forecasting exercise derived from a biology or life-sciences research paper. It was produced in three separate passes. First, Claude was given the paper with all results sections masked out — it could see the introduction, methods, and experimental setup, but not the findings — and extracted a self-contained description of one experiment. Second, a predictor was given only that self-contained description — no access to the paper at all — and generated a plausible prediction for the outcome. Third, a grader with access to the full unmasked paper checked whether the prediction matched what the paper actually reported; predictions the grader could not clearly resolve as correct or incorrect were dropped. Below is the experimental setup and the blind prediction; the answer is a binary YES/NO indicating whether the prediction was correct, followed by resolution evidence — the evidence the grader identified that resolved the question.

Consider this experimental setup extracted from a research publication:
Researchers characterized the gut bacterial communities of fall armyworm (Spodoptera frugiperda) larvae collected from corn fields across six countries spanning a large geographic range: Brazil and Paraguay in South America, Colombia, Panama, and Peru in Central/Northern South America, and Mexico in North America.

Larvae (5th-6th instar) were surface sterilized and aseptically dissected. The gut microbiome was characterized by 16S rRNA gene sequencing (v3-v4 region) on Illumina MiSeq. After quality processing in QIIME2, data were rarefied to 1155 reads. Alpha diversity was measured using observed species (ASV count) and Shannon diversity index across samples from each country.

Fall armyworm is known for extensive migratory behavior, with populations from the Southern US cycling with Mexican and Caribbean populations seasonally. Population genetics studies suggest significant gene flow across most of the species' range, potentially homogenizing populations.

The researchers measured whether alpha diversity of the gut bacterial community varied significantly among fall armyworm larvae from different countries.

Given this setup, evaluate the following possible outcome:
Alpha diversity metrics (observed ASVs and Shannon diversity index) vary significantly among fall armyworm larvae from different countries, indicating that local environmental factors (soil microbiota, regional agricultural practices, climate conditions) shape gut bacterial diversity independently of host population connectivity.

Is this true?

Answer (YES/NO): NO